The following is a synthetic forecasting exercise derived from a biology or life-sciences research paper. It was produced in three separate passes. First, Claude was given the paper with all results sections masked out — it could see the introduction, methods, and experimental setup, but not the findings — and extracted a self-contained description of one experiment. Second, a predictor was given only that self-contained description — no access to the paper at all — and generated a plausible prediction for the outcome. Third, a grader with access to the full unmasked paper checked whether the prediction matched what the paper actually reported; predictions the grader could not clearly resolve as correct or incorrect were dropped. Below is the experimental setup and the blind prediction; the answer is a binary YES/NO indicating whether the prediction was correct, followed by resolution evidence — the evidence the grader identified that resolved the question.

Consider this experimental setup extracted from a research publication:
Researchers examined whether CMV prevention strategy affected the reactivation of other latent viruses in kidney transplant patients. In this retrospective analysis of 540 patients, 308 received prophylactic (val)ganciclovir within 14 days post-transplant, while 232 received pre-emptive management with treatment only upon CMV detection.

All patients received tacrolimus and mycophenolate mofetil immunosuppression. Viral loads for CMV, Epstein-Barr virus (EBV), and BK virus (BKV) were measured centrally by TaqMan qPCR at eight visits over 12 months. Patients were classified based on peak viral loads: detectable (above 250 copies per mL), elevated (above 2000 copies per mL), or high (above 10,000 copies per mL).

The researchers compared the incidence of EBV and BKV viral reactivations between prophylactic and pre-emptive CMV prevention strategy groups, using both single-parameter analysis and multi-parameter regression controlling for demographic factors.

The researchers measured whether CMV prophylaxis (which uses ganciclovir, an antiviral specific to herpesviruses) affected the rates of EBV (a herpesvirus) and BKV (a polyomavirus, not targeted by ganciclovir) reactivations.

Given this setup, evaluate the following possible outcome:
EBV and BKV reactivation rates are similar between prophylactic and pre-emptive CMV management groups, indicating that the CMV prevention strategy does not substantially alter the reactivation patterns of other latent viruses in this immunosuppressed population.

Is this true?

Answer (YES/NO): NO